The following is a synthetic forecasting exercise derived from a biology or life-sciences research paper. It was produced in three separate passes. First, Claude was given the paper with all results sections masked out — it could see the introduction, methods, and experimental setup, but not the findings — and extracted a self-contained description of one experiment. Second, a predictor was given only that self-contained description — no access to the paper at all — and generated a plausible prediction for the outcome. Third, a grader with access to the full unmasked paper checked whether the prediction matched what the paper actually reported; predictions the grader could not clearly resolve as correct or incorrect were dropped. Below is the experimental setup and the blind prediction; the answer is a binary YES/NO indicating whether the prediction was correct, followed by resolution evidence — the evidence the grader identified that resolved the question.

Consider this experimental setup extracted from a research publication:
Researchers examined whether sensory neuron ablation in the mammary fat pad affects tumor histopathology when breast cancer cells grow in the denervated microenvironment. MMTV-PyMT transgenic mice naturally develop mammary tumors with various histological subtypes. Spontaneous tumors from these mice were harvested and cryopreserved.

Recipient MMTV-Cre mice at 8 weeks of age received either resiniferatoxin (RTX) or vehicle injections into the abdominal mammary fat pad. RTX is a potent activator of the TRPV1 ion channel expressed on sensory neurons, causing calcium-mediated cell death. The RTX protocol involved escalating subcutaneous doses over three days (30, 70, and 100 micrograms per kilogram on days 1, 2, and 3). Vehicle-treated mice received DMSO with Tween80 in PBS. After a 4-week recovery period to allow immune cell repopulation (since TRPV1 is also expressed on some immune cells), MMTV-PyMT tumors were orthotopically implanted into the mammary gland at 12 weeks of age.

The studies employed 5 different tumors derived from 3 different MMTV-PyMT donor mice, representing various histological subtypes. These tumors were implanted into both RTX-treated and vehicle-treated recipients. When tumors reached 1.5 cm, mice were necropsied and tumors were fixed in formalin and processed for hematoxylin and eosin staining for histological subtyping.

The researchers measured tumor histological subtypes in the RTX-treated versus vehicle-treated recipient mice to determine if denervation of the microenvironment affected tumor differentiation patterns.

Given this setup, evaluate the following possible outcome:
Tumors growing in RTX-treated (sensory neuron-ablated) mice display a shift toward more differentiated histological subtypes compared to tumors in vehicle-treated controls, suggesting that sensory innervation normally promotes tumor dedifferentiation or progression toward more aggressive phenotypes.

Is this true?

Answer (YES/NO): YES